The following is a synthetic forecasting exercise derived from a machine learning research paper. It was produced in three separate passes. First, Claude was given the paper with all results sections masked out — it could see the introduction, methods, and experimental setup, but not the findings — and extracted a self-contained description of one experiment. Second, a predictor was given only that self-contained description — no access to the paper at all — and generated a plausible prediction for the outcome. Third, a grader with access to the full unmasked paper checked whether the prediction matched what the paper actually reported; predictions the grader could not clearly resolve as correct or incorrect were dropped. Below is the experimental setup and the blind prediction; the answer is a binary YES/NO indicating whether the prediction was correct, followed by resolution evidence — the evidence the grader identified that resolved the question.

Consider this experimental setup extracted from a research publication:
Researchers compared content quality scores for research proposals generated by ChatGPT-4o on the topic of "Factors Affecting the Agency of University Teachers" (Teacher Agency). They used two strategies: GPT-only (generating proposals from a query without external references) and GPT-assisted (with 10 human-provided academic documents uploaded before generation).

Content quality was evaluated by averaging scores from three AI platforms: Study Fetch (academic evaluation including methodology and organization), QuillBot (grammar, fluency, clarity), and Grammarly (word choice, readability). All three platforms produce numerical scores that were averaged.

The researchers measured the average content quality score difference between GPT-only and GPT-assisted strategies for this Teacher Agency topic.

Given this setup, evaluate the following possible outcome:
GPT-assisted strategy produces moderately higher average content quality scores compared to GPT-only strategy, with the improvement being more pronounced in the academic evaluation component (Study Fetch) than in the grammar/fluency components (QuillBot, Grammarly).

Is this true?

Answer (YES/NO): NO